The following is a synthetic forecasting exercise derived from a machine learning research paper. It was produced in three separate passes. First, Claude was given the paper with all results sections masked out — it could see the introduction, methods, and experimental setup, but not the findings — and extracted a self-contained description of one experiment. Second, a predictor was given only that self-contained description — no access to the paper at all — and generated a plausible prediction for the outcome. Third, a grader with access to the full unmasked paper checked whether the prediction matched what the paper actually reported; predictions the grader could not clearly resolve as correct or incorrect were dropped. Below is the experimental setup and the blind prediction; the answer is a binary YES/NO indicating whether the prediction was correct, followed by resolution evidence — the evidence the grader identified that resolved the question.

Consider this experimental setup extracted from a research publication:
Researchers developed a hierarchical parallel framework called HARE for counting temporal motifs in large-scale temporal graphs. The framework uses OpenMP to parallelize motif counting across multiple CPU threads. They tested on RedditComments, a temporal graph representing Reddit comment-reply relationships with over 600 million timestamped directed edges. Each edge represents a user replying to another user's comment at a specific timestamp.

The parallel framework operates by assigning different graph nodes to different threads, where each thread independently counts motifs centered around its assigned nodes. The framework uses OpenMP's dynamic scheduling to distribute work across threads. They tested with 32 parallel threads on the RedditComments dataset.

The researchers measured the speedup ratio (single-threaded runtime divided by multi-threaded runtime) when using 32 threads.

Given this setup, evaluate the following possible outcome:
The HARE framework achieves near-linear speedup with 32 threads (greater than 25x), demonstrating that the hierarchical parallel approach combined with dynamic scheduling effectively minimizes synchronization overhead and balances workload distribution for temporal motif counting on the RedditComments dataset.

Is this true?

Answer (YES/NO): NO